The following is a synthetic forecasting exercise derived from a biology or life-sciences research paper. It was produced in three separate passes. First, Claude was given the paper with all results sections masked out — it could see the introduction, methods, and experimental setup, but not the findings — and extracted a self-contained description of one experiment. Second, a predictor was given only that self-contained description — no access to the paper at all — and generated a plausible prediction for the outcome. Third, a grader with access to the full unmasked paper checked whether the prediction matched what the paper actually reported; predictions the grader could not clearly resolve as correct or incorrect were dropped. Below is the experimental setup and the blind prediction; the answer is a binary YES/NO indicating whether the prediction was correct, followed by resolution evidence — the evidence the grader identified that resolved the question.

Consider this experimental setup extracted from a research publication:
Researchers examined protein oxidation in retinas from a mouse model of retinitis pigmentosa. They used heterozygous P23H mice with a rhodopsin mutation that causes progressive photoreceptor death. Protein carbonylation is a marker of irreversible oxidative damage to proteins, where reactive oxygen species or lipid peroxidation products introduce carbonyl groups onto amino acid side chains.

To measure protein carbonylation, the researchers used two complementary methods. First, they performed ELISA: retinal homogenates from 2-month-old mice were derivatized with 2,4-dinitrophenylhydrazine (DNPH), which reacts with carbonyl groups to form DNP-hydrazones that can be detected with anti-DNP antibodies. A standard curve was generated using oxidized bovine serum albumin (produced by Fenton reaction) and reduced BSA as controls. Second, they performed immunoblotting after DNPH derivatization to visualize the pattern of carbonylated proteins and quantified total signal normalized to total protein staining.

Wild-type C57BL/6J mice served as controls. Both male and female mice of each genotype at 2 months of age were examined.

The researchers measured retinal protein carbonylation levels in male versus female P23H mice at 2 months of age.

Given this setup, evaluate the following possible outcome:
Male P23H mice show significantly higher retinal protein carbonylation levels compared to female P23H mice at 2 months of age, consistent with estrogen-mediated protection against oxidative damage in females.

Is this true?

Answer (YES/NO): NO